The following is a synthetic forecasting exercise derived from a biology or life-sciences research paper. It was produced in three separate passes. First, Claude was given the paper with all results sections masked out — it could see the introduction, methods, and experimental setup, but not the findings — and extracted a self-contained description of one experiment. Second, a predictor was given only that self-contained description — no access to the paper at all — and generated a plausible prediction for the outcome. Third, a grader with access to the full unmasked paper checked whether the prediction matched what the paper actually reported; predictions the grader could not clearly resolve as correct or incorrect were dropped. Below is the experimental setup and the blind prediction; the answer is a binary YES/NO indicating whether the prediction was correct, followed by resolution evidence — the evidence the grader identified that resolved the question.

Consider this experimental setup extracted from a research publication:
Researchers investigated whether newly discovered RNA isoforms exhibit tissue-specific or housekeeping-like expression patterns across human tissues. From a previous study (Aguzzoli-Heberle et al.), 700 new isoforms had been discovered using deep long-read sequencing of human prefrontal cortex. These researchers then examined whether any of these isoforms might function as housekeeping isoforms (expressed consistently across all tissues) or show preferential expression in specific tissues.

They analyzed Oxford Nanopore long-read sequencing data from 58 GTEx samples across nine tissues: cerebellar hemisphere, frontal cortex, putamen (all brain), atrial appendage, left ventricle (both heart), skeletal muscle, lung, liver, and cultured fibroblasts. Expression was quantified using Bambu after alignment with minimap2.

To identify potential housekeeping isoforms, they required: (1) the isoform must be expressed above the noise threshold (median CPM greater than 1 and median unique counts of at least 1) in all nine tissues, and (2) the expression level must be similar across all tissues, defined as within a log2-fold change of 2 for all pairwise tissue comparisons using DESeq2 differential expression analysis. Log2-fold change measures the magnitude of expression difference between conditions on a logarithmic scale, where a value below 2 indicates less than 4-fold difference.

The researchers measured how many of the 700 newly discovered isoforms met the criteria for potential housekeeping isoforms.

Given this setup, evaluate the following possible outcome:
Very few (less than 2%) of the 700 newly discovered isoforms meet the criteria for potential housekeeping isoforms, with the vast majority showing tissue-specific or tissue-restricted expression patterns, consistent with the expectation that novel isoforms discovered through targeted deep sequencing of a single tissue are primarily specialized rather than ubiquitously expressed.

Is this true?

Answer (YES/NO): NO